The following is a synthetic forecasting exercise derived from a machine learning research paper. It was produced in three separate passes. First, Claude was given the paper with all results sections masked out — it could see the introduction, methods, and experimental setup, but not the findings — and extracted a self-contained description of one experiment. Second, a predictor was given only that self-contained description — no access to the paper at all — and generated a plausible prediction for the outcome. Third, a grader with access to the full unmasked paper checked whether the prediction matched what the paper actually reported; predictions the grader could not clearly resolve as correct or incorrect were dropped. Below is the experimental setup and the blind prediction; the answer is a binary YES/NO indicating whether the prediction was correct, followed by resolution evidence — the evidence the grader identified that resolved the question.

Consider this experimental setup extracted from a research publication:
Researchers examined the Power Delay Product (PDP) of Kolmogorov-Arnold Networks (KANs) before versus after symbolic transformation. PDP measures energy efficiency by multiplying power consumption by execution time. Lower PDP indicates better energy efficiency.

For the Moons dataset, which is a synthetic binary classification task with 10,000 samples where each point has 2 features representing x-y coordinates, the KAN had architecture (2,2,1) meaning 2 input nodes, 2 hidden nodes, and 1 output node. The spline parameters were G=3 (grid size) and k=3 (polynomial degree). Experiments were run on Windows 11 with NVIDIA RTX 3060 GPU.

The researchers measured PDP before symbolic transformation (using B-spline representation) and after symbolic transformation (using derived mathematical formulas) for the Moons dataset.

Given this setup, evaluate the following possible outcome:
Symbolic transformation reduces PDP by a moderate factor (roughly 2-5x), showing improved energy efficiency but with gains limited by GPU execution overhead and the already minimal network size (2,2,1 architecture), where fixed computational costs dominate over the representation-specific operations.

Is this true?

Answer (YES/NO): NO